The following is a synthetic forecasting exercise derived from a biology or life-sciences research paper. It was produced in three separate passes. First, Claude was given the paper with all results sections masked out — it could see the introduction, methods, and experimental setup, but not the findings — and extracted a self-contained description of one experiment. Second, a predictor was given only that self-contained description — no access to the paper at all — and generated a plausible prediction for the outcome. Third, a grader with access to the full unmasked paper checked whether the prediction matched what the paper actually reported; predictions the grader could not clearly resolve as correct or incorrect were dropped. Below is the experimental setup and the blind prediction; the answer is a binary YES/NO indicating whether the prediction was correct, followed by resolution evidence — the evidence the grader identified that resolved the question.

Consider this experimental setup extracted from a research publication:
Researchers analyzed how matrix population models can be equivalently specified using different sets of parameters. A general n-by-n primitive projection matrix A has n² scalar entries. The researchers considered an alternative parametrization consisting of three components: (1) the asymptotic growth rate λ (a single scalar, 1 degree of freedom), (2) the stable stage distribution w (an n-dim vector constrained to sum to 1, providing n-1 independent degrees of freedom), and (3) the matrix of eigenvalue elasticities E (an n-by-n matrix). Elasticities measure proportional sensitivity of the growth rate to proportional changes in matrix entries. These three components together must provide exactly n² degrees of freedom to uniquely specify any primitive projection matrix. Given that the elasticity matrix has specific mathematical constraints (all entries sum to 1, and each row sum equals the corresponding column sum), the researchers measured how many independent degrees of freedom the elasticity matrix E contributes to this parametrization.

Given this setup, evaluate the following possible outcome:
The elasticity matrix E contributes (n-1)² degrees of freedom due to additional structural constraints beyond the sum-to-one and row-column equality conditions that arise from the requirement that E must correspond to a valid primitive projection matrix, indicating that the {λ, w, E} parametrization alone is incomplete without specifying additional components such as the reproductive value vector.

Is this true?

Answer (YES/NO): NO